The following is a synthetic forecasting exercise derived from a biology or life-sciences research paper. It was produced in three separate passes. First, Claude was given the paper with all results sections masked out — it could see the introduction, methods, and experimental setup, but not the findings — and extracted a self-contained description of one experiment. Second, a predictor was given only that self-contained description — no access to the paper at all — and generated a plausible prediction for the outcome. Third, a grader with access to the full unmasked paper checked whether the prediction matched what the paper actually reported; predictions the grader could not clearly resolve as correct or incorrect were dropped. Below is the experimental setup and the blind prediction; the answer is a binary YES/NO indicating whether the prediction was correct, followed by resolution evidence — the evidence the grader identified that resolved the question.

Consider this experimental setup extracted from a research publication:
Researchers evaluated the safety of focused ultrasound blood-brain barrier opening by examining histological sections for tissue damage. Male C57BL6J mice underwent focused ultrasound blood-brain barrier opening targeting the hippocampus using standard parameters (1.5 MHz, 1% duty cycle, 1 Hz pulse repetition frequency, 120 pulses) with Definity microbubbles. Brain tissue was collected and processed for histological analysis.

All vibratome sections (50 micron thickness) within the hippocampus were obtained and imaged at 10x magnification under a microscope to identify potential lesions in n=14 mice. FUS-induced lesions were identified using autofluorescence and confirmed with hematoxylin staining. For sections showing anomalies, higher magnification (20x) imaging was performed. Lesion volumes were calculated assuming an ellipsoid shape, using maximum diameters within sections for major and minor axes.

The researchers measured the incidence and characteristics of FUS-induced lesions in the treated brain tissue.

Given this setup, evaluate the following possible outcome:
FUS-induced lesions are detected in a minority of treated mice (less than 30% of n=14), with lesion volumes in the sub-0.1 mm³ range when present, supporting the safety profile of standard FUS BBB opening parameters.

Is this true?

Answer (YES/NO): NO